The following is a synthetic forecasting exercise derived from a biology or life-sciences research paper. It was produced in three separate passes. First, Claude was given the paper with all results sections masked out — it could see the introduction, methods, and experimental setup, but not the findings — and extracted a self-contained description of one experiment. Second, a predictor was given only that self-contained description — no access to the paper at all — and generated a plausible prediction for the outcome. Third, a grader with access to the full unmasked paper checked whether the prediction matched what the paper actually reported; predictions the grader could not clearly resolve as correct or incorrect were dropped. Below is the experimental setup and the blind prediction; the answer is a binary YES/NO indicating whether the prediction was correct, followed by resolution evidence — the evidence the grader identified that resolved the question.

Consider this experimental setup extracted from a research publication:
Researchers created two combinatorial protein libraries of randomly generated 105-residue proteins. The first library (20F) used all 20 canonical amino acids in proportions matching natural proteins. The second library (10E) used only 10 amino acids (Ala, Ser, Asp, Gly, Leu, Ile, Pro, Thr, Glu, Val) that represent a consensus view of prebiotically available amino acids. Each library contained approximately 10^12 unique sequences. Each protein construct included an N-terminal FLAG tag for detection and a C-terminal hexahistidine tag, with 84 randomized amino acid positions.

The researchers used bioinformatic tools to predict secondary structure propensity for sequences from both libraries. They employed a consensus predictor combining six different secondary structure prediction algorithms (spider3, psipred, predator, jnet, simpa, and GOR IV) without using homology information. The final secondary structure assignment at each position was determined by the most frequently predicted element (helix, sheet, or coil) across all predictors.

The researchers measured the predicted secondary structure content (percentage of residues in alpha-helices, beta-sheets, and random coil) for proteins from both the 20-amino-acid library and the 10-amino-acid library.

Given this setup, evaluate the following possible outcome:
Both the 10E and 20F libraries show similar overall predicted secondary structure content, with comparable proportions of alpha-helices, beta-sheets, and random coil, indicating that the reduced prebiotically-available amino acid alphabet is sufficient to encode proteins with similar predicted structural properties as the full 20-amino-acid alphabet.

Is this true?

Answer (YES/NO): YES